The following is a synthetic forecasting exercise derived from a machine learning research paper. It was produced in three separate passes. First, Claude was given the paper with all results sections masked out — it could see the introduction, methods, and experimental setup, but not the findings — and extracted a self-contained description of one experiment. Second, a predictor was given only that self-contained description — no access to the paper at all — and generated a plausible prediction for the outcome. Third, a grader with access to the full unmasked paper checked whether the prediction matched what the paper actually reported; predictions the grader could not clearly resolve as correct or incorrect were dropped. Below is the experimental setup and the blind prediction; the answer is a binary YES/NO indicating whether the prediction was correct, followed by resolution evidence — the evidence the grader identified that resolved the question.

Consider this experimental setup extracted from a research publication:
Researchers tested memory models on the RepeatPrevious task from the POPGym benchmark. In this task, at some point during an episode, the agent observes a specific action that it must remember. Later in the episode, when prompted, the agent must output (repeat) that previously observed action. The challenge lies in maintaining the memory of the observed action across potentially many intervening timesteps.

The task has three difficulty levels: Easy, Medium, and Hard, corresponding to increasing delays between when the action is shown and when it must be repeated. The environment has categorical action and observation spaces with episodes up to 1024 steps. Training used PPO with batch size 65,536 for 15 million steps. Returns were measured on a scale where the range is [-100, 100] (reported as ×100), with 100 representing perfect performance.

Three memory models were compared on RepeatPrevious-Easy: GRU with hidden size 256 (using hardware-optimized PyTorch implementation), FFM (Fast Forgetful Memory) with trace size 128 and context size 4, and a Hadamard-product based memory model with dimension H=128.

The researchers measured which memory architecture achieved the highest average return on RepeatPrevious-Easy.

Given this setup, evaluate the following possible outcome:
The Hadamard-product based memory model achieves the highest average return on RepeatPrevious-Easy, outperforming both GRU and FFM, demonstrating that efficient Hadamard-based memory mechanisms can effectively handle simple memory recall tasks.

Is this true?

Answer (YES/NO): NO